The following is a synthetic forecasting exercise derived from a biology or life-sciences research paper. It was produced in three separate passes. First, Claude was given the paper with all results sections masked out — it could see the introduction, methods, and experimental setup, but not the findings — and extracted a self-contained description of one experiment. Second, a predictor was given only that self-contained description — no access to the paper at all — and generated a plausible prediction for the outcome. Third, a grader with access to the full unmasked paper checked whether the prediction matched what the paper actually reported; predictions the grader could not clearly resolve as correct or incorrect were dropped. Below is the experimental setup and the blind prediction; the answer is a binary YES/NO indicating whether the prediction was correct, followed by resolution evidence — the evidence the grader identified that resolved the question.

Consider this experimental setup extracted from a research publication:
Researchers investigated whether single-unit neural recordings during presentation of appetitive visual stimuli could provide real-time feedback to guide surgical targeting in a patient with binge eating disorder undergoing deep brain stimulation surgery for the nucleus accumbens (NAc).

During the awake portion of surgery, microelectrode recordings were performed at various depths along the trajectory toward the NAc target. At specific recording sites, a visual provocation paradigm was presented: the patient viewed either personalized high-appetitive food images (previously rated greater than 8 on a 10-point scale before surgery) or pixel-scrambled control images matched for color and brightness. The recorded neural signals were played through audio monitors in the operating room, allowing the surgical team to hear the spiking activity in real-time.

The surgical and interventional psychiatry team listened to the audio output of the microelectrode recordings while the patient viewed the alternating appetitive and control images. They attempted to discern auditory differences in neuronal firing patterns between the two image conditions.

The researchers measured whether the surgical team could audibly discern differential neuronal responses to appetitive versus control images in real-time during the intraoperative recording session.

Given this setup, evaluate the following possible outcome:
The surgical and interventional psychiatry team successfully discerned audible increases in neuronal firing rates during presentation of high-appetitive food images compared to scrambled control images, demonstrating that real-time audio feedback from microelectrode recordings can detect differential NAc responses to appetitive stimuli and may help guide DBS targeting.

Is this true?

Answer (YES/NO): YES